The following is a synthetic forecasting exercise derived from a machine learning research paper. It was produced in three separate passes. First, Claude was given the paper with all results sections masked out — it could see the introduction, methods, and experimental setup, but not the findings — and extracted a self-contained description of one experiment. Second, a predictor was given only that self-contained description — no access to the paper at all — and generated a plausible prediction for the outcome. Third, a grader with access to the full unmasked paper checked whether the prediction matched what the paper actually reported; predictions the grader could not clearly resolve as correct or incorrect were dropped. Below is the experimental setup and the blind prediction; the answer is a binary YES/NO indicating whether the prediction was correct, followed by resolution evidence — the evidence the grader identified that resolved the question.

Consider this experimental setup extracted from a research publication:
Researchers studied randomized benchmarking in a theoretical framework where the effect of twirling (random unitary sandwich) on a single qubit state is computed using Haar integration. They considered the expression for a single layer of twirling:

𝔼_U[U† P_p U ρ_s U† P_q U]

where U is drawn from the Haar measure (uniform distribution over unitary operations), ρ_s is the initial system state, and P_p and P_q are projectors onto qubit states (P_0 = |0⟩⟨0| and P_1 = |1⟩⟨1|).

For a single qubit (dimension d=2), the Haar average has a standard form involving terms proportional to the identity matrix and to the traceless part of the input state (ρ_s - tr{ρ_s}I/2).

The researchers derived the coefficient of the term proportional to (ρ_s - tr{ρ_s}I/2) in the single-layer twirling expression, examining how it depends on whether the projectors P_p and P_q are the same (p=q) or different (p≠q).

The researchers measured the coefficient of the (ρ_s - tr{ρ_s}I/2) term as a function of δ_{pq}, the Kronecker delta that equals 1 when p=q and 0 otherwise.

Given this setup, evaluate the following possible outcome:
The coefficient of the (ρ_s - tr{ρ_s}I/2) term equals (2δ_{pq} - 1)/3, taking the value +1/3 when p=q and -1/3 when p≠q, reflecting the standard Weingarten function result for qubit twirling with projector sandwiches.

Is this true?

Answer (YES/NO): NO